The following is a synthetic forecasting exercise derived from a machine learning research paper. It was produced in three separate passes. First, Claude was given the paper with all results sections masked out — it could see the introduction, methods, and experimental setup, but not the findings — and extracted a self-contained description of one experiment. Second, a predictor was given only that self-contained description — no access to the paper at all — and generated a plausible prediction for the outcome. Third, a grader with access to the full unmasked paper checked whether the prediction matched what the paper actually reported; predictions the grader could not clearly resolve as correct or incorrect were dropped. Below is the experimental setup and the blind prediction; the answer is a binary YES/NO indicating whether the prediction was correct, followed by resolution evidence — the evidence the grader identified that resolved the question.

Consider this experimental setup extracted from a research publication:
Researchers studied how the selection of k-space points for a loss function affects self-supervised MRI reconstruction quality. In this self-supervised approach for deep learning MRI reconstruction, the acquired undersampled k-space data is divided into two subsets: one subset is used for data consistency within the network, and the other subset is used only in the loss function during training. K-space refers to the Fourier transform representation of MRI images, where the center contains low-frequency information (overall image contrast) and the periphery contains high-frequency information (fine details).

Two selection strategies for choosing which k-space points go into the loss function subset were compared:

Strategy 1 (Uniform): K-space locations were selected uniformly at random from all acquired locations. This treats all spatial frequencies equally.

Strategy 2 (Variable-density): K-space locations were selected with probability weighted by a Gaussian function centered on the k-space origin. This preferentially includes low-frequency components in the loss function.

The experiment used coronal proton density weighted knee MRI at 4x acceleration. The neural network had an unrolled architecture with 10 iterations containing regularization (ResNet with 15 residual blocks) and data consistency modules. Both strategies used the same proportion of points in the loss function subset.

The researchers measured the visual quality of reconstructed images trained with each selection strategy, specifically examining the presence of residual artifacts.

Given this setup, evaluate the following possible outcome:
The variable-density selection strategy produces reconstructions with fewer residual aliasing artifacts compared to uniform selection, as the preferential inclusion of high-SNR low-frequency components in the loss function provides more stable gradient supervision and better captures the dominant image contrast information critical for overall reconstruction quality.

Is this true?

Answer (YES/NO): YES